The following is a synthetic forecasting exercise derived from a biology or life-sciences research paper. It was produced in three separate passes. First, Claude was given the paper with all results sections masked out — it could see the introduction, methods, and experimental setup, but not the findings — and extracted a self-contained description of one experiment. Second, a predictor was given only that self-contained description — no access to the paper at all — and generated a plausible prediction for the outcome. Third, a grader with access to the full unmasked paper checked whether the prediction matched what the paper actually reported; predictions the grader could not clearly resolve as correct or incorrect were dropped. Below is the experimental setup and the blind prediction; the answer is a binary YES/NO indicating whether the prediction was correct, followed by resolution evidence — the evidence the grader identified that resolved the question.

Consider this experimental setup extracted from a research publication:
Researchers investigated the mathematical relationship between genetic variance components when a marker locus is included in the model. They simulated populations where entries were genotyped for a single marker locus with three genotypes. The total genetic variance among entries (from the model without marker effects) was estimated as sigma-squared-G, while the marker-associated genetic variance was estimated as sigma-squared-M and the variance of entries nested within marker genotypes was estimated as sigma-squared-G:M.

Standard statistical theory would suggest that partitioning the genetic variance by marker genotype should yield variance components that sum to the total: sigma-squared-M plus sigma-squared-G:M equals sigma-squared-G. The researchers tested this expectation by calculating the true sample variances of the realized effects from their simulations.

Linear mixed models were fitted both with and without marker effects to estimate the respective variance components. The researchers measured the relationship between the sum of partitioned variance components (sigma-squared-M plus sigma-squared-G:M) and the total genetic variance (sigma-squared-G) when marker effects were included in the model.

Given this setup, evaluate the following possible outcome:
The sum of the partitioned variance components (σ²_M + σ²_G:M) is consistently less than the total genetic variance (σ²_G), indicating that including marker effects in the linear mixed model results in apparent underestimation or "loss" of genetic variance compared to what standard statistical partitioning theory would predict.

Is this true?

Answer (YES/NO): NO